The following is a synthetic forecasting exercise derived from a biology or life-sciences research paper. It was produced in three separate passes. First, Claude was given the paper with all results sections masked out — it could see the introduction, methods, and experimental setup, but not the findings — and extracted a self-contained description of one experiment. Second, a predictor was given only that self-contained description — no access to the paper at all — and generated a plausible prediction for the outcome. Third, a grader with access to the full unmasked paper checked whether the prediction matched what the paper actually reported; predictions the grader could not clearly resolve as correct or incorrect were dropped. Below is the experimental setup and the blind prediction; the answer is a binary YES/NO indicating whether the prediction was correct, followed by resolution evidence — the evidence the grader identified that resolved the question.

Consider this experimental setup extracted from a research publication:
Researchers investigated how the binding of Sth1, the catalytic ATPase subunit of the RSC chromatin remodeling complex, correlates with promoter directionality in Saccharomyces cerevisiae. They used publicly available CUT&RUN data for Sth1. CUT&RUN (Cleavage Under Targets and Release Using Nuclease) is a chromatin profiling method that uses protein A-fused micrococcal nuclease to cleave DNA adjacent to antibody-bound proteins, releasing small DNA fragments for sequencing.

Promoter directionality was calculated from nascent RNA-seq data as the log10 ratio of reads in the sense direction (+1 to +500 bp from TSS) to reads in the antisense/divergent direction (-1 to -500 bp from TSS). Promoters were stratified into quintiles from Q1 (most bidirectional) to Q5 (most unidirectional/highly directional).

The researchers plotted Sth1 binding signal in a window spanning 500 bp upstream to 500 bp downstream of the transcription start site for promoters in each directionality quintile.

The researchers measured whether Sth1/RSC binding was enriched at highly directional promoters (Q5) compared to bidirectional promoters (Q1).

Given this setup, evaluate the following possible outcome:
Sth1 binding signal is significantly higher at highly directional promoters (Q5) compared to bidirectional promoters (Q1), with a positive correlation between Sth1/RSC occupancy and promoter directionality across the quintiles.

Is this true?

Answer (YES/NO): YES